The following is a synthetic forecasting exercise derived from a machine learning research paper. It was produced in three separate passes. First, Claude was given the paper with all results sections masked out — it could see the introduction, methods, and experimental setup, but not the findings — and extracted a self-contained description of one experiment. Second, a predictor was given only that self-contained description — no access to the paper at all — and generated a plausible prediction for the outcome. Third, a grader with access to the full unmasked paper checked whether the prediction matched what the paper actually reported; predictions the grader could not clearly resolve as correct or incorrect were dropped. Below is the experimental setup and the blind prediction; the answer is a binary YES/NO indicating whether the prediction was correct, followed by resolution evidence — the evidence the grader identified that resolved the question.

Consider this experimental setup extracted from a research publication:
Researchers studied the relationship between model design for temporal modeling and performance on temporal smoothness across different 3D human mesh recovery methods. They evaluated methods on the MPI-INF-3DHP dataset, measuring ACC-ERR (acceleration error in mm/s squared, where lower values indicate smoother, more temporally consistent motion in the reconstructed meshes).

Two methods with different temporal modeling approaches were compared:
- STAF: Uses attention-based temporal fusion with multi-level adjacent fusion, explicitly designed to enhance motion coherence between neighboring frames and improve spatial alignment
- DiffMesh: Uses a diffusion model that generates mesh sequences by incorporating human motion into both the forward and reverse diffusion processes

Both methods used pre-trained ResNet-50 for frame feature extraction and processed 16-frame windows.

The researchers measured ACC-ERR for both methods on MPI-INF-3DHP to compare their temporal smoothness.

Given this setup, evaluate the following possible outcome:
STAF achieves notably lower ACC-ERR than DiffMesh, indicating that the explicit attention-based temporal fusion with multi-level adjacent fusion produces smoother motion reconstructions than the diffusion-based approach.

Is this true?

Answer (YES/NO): NO